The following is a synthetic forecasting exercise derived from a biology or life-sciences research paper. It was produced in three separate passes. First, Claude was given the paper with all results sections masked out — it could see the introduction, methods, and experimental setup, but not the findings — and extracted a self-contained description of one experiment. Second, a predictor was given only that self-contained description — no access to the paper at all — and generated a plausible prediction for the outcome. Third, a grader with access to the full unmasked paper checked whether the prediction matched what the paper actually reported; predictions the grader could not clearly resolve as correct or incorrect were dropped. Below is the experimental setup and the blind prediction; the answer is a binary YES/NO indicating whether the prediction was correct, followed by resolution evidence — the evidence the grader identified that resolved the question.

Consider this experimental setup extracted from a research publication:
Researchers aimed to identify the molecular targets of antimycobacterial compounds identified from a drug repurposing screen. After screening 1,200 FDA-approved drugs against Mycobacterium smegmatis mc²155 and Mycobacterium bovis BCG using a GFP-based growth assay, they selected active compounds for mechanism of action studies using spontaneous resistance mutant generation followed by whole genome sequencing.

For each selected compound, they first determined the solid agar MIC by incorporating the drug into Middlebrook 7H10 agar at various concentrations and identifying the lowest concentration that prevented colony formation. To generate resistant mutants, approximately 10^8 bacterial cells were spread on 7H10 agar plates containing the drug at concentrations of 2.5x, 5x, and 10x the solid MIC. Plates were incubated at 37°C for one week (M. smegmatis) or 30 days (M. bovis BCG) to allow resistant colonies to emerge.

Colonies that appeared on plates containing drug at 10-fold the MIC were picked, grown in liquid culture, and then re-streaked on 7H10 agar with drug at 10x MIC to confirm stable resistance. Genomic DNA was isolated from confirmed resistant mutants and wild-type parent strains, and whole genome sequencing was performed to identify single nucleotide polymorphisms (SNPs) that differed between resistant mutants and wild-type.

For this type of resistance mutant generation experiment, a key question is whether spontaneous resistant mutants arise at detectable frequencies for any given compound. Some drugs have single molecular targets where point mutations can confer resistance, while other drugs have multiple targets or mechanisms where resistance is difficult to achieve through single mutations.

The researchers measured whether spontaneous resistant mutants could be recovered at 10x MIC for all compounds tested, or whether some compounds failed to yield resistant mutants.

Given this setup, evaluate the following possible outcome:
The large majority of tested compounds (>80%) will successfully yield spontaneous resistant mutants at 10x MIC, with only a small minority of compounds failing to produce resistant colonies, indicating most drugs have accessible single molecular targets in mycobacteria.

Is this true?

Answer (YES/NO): NO